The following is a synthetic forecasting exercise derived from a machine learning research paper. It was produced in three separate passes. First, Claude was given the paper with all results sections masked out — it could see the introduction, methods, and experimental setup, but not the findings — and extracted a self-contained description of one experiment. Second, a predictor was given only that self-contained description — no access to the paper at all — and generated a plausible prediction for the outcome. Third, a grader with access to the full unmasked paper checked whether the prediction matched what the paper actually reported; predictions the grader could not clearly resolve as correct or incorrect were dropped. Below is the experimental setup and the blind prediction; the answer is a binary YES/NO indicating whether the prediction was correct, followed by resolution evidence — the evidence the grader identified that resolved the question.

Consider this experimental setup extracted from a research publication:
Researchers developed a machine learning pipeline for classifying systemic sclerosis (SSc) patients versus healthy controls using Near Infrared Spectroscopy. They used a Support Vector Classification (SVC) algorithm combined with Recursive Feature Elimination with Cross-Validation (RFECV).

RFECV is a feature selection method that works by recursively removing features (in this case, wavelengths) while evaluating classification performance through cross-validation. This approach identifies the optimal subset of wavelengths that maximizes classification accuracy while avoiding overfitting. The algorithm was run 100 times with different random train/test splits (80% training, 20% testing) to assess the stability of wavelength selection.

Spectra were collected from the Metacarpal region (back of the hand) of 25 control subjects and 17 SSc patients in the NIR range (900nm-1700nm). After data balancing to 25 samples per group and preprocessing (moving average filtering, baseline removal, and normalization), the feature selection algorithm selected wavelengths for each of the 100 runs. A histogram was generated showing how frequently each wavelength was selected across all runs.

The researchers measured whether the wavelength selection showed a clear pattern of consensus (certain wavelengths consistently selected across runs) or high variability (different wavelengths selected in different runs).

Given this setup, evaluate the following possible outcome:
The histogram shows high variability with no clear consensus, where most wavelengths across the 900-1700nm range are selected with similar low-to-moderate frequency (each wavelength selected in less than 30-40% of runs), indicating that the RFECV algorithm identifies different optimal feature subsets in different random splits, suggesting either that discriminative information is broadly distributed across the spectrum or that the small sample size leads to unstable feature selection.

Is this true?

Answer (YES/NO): NO